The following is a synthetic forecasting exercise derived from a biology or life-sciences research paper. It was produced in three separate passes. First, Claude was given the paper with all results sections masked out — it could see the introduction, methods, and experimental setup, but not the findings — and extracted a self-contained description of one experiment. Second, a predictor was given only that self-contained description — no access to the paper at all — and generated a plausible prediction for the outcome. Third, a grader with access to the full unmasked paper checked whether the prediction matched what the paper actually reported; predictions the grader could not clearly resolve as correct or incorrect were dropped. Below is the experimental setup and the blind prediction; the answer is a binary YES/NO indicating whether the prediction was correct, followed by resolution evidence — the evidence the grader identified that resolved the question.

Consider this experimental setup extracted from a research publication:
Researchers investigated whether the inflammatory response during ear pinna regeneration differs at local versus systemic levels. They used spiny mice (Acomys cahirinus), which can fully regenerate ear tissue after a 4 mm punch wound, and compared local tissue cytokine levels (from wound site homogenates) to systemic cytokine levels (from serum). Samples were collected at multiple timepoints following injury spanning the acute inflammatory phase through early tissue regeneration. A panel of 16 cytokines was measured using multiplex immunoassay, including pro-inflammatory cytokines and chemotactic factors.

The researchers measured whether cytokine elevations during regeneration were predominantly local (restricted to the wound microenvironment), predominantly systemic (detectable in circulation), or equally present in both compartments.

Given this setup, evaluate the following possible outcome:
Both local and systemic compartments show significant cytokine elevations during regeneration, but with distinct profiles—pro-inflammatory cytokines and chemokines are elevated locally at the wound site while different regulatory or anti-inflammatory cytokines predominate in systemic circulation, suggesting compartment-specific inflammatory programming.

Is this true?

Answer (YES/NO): NO